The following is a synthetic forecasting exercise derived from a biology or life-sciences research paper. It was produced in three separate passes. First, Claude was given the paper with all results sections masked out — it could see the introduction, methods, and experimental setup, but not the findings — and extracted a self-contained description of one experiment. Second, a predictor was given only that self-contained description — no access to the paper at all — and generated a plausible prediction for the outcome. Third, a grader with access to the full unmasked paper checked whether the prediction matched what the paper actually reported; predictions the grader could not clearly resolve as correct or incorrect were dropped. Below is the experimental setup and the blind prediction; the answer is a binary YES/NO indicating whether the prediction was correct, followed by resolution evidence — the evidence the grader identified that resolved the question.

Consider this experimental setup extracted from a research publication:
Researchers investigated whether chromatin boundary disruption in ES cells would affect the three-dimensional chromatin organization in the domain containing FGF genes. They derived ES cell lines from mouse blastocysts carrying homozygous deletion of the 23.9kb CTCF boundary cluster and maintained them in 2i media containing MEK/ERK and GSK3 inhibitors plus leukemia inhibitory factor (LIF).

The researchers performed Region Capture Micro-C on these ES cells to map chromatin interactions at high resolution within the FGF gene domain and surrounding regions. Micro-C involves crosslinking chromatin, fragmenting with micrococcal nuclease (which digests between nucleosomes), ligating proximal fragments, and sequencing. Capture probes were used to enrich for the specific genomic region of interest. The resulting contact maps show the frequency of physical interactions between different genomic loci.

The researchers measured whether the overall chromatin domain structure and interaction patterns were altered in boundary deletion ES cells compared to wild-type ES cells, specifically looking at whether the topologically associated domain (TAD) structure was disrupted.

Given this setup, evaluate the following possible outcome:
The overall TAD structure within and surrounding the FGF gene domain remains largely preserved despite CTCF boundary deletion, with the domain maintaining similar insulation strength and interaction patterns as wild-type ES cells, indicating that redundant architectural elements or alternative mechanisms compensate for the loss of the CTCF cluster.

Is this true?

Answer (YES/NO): NO